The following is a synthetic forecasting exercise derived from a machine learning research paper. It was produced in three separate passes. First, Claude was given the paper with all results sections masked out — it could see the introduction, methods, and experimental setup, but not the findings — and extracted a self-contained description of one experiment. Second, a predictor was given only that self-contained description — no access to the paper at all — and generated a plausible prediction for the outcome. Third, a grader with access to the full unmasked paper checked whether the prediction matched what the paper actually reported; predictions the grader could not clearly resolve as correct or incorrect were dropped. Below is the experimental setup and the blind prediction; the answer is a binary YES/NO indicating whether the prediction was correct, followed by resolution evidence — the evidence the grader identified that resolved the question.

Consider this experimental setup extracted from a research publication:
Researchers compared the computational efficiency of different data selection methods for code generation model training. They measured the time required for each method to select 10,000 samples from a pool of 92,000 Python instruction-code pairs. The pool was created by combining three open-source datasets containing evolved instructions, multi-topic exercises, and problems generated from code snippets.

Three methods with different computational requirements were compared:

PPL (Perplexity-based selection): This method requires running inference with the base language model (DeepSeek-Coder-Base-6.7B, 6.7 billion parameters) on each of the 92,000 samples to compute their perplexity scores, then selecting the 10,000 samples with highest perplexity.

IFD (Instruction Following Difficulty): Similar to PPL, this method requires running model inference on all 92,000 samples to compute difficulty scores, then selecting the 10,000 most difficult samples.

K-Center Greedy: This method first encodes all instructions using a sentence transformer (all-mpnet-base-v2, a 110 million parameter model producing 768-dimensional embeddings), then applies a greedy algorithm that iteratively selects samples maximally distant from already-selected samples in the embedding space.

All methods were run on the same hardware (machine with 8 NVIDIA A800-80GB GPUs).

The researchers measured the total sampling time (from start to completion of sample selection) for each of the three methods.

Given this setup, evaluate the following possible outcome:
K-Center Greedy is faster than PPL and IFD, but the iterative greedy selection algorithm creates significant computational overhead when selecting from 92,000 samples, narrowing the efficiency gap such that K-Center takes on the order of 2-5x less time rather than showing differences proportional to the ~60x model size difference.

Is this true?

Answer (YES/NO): YES